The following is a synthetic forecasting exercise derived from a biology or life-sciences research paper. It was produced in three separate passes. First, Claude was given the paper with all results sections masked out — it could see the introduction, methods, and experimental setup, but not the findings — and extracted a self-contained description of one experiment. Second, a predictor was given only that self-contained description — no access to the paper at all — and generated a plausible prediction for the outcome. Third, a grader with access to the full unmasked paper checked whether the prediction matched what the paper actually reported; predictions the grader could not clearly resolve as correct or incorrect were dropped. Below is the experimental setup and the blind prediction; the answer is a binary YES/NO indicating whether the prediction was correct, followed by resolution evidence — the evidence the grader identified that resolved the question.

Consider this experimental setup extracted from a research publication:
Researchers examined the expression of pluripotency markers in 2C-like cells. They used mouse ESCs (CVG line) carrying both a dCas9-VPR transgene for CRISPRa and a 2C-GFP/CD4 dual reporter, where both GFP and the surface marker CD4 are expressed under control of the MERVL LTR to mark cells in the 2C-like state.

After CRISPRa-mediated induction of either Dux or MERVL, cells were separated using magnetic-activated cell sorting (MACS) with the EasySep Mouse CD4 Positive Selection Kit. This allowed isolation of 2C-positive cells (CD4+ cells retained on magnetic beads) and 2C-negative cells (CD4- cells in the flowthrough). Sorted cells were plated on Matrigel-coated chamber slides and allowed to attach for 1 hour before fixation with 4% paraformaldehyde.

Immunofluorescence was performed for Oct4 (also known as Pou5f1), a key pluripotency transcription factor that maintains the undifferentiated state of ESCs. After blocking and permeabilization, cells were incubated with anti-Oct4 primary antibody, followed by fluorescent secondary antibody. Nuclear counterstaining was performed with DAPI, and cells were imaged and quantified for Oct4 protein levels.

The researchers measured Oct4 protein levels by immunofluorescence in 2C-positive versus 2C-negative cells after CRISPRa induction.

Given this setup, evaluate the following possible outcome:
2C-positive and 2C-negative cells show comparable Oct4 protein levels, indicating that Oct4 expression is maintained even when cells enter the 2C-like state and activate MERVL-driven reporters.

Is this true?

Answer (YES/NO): NO